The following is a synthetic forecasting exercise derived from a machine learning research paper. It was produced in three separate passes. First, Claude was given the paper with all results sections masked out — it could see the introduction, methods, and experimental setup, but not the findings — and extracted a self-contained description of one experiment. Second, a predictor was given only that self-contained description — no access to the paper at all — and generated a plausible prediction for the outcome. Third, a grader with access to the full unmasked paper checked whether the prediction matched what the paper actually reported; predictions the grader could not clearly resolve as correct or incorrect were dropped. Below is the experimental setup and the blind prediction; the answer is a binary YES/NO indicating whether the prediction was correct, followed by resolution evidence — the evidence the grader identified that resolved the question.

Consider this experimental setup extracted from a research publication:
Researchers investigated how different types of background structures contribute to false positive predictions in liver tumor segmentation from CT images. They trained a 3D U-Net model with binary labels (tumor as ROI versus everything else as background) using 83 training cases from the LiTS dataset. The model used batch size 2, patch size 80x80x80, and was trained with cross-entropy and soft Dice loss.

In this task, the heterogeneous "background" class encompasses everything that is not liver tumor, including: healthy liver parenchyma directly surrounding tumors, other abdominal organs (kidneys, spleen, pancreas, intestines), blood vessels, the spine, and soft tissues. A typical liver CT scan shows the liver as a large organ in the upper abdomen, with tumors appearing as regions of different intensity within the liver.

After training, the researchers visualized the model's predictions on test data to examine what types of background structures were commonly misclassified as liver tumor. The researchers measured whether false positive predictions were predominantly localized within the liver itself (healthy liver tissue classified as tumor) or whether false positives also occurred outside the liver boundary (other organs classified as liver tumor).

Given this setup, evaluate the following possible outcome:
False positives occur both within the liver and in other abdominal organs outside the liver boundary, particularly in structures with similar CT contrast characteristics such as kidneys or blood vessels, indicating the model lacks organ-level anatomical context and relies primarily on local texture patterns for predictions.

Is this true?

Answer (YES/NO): NO